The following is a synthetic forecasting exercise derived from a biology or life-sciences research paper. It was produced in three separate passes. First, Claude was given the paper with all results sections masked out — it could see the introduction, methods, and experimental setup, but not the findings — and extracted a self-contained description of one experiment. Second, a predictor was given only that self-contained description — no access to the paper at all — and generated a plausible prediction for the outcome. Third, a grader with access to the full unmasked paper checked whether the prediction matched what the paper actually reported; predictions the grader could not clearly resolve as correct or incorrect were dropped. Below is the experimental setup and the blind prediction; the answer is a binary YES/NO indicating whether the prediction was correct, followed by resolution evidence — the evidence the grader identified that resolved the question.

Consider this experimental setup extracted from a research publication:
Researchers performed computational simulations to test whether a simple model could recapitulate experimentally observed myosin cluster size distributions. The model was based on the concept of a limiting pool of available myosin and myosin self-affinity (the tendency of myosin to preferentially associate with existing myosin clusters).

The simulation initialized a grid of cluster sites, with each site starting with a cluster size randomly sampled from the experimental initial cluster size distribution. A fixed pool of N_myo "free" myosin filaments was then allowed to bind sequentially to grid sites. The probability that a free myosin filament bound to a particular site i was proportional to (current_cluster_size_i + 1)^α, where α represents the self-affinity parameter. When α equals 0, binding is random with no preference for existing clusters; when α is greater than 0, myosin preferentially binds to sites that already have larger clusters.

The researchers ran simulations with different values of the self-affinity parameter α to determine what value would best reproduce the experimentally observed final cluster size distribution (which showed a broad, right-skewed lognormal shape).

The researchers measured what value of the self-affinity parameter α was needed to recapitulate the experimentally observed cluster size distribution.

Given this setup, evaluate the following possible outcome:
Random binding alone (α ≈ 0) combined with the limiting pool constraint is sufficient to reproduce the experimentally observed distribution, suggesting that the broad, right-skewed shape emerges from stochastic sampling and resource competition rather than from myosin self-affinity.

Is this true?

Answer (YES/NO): NO